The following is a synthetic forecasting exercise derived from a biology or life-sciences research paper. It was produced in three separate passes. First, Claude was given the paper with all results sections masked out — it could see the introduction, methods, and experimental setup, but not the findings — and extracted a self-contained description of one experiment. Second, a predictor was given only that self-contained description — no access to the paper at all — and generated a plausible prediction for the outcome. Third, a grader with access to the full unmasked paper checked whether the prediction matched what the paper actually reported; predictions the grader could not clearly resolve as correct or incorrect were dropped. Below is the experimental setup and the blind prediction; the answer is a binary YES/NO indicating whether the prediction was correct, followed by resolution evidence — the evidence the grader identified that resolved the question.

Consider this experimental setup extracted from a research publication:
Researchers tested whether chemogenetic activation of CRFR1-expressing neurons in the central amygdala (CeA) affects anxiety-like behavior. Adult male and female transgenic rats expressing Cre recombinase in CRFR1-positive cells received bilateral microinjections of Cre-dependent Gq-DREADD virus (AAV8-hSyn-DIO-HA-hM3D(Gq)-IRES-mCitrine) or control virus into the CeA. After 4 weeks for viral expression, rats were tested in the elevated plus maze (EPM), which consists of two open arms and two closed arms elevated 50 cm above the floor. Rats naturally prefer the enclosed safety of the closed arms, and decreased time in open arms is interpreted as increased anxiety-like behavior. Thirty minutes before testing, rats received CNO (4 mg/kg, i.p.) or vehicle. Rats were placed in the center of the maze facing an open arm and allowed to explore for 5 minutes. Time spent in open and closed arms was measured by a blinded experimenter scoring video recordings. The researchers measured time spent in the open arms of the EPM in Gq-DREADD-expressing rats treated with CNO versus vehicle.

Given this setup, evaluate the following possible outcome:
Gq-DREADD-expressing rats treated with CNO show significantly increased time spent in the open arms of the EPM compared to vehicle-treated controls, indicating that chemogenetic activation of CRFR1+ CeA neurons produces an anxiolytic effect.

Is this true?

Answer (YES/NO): NO